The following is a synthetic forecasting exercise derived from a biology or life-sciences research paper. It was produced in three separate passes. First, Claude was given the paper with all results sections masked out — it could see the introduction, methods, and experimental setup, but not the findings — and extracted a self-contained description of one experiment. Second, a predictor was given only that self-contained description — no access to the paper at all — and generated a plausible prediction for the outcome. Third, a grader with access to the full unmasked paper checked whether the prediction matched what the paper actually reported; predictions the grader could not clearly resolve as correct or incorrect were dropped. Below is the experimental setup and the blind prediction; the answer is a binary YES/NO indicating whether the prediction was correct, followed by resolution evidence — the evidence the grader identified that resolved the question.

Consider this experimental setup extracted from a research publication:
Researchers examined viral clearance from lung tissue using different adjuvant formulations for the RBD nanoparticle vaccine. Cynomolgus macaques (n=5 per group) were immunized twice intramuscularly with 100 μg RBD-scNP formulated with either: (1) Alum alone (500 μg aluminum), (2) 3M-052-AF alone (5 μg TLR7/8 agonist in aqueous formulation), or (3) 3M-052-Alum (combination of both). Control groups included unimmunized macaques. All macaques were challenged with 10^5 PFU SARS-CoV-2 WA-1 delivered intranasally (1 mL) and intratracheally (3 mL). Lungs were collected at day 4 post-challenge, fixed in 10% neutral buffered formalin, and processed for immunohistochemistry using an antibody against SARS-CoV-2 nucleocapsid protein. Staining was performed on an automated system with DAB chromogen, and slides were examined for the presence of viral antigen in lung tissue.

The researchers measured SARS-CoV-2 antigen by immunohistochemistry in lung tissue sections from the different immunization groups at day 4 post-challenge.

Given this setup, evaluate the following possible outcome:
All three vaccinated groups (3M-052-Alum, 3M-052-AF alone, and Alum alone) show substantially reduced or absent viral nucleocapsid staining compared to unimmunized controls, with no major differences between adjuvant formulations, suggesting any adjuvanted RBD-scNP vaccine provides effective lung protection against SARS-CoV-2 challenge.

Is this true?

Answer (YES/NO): NO